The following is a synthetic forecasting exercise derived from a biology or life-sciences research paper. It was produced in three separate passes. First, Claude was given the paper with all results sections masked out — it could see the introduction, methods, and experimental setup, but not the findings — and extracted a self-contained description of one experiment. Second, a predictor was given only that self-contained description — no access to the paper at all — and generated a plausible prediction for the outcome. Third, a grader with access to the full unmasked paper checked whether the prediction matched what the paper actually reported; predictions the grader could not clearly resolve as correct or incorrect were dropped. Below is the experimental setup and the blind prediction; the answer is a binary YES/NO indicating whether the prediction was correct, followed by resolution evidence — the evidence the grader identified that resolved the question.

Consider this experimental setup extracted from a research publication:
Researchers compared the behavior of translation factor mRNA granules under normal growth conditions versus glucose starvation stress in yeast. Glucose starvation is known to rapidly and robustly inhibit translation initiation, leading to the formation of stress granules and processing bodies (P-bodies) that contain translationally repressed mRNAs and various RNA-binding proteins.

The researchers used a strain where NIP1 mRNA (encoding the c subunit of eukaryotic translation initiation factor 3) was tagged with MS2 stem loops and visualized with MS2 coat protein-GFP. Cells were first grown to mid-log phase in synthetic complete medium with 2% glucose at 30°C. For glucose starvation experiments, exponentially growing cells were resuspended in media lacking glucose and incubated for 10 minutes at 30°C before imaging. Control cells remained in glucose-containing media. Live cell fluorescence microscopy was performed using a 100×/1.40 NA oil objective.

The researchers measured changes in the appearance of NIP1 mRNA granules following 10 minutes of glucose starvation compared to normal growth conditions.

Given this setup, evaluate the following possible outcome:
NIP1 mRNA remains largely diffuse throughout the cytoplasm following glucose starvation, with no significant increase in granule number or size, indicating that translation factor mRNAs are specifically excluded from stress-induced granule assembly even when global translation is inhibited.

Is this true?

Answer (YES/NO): NO